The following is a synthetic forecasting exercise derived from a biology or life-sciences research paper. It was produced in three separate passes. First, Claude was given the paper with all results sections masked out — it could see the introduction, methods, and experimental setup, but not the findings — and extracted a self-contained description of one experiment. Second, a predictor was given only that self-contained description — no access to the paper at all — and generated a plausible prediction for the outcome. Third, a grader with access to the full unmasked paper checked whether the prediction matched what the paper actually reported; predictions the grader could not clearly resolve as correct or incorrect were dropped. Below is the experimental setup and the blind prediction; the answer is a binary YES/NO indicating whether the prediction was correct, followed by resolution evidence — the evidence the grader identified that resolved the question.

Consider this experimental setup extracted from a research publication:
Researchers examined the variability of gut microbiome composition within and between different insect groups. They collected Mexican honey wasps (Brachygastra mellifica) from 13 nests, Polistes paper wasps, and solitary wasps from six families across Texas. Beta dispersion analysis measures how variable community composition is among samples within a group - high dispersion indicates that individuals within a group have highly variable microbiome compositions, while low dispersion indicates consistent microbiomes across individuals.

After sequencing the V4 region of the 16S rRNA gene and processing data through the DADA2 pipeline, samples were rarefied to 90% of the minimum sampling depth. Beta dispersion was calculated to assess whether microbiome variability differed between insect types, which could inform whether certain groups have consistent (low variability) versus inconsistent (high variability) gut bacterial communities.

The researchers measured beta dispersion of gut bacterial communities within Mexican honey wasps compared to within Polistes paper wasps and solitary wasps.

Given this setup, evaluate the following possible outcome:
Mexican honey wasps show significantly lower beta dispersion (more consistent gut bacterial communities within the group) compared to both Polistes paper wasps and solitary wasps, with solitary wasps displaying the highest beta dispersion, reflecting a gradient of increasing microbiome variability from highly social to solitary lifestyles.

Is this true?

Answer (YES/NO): NO